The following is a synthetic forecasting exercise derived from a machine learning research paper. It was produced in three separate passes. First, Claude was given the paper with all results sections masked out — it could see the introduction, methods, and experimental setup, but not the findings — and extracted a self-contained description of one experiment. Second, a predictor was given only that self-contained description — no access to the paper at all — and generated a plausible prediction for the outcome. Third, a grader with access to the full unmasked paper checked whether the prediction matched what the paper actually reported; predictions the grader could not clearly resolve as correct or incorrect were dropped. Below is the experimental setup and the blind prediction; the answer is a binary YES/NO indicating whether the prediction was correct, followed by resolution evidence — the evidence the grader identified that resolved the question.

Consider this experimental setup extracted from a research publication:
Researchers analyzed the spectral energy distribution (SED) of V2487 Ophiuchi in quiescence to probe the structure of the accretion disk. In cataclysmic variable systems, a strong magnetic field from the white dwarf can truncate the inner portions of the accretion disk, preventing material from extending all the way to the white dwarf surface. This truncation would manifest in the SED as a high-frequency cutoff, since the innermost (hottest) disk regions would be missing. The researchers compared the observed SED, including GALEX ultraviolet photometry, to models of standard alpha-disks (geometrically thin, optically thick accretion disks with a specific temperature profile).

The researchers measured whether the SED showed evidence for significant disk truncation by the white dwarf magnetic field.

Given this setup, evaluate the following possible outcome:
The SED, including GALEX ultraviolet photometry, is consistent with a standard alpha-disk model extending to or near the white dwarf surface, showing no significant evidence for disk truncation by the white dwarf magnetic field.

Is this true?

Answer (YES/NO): YES